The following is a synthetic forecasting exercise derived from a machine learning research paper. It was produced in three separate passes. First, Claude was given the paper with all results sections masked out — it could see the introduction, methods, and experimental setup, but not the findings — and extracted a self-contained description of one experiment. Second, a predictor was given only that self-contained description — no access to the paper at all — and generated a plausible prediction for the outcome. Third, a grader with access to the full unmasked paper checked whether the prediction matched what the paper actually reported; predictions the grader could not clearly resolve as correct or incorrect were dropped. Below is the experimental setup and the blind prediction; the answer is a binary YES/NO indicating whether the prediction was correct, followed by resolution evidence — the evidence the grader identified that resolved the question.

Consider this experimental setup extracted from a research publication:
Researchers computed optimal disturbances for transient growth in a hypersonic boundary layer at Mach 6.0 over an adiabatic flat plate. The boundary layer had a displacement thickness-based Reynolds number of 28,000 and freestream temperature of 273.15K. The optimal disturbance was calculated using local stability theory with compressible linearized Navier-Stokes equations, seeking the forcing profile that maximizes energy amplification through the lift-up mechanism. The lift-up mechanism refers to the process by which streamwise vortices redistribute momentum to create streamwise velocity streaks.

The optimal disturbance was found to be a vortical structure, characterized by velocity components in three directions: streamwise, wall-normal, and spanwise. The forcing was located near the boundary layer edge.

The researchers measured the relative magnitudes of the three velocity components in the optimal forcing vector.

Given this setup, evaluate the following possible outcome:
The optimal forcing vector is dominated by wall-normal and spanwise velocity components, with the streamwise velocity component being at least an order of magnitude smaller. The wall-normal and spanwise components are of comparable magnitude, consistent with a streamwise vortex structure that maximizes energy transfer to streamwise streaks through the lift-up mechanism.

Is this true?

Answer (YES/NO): YES